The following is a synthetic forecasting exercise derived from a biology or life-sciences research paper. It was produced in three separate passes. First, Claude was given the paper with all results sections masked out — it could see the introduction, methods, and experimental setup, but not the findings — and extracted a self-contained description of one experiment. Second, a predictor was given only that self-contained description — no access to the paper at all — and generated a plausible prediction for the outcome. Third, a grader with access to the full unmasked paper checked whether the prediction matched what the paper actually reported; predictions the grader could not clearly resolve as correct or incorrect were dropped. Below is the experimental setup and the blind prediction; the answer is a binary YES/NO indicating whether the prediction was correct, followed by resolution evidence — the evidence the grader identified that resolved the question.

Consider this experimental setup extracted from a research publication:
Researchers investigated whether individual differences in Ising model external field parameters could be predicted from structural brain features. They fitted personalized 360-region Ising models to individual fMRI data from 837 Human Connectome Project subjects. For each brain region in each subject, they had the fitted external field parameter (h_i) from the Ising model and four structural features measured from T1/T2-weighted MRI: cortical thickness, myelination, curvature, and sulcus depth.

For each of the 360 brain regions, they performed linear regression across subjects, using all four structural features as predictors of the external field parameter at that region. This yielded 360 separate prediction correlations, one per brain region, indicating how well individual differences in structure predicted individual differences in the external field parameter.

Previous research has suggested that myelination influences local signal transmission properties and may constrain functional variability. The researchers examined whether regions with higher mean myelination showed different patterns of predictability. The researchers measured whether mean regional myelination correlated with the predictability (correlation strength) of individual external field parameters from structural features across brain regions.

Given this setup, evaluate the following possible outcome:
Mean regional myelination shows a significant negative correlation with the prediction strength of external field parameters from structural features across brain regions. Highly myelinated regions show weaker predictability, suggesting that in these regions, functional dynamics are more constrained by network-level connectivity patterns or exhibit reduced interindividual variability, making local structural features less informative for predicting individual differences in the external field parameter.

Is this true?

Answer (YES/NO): NO